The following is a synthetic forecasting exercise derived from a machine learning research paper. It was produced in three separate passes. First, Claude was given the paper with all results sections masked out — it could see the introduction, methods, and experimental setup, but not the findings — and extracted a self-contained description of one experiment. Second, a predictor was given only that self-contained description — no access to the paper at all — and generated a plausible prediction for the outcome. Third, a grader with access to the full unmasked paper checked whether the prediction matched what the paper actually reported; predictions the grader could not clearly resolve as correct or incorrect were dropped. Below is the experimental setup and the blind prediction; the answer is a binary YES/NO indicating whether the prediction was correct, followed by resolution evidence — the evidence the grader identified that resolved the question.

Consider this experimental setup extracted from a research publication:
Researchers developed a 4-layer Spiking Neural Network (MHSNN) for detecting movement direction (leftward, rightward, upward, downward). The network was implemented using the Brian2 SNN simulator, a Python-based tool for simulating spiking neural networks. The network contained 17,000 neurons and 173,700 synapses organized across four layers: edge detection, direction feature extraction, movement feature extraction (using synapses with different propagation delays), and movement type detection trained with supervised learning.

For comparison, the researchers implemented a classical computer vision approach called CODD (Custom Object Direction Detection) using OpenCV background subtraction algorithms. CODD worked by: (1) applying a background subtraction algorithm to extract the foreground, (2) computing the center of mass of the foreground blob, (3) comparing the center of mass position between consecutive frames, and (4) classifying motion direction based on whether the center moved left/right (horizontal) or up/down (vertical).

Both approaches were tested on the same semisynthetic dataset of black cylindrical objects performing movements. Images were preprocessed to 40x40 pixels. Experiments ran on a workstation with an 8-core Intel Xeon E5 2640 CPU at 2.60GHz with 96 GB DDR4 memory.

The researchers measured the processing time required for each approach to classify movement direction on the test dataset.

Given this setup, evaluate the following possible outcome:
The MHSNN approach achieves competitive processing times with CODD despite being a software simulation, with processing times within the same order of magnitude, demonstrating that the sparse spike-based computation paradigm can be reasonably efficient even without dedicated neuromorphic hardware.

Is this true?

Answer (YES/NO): NO